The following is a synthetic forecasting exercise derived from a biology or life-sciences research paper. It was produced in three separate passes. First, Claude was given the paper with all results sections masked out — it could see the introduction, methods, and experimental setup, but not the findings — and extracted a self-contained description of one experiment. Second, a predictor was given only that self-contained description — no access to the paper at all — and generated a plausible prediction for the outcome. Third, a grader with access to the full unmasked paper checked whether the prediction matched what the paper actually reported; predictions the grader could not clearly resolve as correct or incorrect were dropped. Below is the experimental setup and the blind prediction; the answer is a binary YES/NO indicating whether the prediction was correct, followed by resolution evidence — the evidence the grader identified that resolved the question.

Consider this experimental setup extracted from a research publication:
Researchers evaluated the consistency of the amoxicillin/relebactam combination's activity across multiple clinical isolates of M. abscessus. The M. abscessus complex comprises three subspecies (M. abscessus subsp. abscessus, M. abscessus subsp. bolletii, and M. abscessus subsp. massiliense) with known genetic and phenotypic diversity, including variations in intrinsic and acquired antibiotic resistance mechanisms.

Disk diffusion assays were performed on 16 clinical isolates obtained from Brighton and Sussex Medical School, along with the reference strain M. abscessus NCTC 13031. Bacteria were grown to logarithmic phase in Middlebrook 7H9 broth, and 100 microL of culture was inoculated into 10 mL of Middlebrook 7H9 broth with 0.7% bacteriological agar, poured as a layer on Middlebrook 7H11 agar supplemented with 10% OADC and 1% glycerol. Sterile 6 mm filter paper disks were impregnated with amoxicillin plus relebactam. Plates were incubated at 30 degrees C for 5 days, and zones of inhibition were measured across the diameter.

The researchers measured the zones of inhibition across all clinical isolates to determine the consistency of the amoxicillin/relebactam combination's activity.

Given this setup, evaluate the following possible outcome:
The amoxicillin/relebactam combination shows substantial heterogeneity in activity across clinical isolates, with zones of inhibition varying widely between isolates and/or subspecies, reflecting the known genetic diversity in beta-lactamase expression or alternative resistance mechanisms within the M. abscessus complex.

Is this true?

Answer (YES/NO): NO